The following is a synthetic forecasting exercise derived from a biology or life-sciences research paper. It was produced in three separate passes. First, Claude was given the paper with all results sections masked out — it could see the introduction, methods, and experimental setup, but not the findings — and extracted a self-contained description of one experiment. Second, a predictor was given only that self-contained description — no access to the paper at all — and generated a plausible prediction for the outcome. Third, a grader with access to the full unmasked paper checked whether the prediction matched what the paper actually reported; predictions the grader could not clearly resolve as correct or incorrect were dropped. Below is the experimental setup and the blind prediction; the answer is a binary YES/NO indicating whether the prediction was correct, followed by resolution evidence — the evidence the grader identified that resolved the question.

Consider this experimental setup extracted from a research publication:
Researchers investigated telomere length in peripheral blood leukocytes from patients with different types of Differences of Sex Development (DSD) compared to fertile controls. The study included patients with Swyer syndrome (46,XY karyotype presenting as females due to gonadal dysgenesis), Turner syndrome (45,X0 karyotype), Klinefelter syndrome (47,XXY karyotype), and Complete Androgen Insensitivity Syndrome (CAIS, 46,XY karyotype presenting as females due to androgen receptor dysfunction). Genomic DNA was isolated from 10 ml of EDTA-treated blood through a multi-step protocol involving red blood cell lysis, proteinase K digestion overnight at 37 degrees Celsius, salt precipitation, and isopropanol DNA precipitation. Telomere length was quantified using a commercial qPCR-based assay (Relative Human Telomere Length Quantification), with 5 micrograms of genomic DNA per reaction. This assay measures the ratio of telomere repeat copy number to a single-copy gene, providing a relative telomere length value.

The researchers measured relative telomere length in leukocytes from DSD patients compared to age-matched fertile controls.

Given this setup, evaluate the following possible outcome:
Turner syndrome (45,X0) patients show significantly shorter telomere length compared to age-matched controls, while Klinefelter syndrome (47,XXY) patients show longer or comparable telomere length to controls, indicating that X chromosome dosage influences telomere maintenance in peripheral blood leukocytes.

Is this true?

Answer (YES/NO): NO